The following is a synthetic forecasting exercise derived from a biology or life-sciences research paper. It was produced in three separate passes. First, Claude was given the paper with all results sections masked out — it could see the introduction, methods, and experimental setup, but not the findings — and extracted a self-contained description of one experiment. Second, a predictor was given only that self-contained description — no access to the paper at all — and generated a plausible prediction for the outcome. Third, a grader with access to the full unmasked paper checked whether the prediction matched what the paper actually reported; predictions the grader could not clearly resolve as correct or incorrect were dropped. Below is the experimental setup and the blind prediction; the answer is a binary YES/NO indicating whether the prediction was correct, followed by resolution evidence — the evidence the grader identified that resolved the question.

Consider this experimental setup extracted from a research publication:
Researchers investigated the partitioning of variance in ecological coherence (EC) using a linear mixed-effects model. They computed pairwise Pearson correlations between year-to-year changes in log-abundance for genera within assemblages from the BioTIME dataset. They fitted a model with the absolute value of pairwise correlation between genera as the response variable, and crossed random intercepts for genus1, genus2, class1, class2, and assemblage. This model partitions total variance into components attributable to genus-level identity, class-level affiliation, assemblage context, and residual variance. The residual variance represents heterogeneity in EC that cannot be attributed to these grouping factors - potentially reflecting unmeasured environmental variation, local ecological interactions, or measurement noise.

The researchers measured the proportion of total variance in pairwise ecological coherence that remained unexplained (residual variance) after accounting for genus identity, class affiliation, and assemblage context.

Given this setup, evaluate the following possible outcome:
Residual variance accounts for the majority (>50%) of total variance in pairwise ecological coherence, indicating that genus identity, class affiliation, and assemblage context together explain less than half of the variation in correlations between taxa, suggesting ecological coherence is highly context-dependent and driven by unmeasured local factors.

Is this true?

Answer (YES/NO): YES